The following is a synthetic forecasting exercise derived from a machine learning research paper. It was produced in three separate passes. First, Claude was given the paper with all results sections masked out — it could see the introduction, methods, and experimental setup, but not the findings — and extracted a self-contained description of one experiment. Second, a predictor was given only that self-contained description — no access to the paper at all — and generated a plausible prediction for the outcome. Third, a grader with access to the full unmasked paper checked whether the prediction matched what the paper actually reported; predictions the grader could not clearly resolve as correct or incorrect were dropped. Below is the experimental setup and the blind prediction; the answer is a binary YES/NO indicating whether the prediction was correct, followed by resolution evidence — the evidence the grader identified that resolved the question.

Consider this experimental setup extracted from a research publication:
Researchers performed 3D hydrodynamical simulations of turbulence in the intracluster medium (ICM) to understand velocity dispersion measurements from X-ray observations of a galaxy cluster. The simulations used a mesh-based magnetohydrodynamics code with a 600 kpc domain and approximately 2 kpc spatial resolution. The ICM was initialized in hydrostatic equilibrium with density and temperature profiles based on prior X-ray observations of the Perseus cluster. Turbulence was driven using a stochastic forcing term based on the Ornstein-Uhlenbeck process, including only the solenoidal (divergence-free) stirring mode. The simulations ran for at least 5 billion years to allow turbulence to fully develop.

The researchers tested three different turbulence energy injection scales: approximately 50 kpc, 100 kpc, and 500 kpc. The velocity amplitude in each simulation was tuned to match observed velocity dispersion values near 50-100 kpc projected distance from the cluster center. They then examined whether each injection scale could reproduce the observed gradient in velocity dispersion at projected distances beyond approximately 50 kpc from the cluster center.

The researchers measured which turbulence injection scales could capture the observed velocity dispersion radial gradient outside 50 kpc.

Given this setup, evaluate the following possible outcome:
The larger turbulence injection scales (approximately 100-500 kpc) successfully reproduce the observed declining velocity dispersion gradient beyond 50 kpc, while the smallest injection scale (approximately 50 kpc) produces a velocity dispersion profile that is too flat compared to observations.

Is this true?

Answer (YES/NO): YES